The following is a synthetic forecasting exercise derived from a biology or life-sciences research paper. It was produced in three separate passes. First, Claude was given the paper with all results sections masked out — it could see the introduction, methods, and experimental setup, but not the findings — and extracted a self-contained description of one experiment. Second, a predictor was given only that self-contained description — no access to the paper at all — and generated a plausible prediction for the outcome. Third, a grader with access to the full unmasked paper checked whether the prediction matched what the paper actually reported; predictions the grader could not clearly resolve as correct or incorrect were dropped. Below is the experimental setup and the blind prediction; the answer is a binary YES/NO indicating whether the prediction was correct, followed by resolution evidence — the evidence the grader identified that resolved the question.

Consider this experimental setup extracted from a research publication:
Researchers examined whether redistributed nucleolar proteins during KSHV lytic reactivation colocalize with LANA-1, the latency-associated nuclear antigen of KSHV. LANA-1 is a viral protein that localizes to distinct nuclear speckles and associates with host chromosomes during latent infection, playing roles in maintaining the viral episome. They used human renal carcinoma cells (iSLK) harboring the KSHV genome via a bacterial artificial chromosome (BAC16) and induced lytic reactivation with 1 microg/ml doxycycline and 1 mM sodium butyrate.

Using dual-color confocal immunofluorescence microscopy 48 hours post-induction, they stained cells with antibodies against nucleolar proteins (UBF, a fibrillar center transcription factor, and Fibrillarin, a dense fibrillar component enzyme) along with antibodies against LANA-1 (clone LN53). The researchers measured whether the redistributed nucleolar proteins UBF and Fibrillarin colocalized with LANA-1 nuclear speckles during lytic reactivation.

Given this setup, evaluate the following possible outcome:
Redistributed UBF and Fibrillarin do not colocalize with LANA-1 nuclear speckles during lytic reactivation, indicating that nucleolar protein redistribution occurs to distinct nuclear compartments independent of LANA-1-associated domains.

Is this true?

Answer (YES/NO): NO